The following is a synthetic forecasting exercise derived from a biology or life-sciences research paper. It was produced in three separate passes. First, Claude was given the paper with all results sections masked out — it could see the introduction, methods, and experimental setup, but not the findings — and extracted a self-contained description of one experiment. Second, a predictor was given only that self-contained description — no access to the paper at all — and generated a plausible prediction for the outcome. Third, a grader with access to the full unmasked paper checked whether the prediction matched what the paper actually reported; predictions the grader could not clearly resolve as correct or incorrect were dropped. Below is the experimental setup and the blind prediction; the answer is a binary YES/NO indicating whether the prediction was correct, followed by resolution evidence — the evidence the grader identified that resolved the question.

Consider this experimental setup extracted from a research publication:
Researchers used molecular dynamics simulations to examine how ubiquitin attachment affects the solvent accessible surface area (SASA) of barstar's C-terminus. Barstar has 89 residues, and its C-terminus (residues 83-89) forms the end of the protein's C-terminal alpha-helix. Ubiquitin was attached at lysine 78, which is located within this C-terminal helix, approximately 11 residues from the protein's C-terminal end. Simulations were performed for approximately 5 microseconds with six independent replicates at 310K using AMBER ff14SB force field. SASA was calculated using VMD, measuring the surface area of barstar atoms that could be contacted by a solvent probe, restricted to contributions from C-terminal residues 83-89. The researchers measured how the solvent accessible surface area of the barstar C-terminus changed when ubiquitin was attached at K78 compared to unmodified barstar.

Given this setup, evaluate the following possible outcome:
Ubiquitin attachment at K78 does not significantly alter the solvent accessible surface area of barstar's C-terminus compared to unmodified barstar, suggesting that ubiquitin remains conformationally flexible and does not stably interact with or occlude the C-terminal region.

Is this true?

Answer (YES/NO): NO